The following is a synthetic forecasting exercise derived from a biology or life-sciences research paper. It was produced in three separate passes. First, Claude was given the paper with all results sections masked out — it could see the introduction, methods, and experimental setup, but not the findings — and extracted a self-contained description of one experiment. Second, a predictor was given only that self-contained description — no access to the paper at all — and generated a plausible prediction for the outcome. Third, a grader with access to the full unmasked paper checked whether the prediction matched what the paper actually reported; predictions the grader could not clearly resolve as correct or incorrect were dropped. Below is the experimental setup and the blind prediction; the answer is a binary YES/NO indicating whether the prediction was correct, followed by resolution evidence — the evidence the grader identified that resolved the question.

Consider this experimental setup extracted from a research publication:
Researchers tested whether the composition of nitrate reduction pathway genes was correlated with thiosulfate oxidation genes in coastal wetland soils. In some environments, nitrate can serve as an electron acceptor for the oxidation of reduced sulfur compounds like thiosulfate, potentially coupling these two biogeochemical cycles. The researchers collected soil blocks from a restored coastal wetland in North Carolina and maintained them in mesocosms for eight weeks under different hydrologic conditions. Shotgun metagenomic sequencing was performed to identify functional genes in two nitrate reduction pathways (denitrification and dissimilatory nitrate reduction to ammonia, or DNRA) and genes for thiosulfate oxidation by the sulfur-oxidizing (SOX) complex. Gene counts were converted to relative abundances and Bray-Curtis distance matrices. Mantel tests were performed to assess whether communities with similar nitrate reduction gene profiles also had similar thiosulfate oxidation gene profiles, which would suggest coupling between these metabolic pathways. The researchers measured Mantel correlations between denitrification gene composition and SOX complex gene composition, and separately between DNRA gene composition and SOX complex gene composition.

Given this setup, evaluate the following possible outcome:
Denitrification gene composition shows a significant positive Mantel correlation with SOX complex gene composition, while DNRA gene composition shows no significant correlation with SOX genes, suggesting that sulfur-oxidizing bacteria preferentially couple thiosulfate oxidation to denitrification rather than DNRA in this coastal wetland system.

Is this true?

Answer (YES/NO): NO